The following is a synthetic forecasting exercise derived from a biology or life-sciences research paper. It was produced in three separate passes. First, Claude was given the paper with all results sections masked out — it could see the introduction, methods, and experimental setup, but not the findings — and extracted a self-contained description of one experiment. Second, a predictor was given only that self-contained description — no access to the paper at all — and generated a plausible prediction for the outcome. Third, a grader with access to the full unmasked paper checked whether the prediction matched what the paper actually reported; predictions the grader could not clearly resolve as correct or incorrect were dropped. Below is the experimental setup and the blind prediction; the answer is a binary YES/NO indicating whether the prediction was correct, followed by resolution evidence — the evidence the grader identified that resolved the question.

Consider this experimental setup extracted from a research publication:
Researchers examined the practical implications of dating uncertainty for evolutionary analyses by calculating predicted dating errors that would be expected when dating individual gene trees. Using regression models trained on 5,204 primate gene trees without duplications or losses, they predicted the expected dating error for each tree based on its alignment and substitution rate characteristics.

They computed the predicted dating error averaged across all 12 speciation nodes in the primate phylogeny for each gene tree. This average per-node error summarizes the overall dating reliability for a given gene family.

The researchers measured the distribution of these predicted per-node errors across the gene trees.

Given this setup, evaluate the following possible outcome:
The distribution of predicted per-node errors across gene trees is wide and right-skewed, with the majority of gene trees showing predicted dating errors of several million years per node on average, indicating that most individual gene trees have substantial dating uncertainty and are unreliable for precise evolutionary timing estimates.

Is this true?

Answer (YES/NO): NO